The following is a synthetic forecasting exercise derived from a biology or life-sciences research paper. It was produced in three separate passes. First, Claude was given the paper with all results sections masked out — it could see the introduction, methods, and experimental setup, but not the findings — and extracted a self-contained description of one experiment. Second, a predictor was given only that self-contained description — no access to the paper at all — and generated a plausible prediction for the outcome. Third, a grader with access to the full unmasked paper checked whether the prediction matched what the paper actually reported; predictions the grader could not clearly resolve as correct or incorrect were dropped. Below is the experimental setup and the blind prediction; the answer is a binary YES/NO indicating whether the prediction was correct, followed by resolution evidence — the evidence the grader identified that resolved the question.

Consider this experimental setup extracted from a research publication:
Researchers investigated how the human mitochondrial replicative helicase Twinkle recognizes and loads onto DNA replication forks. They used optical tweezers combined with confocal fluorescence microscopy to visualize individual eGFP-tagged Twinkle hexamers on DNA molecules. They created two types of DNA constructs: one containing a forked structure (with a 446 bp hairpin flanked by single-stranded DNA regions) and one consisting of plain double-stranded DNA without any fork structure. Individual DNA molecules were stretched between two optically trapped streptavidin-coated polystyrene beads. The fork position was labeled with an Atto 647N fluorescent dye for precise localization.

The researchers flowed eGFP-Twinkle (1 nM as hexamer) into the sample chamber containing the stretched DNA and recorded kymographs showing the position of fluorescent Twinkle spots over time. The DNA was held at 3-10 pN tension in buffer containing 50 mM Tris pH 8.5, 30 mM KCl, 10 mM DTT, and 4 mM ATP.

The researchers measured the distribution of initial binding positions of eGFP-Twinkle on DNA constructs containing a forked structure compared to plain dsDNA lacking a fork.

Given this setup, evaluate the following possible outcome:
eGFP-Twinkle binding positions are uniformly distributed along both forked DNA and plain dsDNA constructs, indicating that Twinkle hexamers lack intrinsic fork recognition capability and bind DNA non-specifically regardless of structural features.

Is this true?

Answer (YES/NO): NO